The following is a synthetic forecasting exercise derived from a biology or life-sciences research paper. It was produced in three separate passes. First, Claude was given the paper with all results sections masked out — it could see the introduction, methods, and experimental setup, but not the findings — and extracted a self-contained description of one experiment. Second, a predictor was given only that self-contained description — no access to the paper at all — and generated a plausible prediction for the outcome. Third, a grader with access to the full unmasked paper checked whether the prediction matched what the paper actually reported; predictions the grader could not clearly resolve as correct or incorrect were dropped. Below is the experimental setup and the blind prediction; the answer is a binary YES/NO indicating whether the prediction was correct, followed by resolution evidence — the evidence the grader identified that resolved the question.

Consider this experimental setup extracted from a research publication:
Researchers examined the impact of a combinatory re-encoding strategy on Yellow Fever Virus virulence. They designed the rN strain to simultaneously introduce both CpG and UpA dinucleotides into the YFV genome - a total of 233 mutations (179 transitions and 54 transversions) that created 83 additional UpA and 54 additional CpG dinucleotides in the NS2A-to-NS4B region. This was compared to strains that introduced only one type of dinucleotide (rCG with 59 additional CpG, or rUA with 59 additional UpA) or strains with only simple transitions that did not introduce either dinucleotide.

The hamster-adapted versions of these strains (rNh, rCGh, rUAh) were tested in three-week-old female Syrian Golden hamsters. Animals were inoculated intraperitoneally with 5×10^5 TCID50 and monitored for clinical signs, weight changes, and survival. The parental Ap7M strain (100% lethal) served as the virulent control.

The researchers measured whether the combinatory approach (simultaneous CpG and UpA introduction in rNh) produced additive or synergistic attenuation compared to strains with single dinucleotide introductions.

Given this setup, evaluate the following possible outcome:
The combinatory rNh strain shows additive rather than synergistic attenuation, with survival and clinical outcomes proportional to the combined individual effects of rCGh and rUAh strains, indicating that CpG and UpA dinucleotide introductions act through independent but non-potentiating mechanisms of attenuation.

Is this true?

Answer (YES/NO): NO